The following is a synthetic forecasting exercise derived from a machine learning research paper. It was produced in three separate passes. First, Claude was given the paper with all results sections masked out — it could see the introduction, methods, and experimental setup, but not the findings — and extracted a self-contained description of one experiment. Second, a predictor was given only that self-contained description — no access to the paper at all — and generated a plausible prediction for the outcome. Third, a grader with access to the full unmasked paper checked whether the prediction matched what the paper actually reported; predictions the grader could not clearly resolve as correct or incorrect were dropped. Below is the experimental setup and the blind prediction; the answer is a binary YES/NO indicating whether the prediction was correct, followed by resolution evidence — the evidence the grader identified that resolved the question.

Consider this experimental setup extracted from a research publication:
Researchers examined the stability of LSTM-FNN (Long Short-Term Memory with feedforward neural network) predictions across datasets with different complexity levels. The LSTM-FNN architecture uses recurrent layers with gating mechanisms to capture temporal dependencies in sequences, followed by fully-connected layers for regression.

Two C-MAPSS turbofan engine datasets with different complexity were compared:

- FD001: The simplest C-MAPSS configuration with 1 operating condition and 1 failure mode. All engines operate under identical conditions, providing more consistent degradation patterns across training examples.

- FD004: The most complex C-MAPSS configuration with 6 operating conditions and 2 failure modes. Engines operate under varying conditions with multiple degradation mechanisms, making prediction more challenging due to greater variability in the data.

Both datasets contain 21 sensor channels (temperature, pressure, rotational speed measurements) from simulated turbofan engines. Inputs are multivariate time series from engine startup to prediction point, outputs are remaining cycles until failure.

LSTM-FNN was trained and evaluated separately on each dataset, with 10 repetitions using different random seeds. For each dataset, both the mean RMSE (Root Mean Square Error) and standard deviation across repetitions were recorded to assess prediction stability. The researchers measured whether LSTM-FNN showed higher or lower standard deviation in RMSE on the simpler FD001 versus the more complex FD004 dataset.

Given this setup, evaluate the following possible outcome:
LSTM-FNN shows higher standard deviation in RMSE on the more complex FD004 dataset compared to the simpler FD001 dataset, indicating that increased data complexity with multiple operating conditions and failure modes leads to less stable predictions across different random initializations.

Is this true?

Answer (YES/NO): NO